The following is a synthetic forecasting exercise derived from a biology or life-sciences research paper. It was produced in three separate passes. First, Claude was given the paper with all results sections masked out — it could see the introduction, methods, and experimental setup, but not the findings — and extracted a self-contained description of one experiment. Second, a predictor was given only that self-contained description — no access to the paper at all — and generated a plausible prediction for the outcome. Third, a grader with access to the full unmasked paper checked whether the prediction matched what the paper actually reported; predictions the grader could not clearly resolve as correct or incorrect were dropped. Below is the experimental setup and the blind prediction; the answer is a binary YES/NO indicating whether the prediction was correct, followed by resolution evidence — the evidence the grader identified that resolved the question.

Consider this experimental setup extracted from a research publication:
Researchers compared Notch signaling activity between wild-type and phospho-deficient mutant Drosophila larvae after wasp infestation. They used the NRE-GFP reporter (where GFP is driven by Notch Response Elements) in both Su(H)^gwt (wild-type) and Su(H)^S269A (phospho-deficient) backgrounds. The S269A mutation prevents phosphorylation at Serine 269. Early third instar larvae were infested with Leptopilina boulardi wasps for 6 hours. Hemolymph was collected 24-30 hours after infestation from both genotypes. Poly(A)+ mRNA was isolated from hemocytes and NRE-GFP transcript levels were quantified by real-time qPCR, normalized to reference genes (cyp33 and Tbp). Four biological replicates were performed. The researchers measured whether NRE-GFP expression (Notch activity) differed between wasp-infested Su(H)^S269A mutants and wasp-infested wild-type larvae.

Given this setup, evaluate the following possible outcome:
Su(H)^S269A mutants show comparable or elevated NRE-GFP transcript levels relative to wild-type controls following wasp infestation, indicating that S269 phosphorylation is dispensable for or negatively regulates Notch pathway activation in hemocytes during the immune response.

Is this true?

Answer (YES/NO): YES